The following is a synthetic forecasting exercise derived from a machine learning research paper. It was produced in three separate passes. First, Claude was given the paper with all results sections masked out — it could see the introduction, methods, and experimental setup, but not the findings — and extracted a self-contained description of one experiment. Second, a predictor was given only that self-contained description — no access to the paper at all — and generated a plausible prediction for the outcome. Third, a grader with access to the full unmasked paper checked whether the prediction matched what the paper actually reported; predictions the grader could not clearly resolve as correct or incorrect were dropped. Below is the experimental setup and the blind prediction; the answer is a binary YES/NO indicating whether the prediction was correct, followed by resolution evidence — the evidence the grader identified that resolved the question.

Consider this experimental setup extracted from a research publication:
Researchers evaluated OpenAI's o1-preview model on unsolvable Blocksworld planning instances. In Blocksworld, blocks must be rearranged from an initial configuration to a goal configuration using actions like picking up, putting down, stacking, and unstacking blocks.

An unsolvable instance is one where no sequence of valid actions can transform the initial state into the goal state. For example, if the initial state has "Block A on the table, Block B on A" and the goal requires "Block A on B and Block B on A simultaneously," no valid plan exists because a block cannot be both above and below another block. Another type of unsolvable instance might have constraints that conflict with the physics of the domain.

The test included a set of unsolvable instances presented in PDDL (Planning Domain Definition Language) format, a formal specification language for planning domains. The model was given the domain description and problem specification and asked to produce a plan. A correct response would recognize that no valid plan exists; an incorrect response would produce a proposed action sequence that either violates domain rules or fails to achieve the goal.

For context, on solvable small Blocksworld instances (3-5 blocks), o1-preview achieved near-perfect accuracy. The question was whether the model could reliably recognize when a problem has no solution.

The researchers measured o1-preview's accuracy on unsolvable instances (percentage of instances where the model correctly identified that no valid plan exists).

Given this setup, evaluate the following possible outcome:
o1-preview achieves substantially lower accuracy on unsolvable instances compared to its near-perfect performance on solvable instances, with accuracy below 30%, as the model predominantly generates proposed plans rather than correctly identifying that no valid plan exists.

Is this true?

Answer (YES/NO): YES